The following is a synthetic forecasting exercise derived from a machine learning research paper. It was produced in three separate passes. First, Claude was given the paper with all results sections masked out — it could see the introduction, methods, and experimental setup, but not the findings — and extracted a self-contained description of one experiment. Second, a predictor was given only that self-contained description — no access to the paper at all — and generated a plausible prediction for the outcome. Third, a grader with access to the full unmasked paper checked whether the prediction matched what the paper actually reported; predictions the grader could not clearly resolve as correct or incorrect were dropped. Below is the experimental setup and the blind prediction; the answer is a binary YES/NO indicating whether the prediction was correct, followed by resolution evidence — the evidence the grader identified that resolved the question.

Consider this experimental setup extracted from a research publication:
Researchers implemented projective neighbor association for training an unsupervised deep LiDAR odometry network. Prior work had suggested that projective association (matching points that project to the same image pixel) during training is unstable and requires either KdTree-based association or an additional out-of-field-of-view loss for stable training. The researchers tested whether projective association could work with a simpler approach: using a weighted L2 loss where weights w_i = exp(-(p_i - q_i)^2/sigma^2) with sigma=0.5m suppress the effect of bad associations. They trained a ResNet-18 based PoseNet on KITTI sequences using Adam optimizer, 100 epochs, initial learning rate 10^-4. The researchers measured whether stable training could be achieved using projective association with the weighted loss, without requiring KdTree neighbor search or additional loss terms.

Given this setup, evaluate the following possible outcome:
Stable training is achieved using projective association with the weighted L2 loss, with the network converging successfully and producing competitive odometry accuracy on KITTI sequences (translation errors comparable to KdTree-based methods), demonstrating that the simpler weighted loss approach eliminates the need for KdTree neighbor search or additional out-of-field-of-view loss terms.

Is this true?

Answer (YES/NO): YES